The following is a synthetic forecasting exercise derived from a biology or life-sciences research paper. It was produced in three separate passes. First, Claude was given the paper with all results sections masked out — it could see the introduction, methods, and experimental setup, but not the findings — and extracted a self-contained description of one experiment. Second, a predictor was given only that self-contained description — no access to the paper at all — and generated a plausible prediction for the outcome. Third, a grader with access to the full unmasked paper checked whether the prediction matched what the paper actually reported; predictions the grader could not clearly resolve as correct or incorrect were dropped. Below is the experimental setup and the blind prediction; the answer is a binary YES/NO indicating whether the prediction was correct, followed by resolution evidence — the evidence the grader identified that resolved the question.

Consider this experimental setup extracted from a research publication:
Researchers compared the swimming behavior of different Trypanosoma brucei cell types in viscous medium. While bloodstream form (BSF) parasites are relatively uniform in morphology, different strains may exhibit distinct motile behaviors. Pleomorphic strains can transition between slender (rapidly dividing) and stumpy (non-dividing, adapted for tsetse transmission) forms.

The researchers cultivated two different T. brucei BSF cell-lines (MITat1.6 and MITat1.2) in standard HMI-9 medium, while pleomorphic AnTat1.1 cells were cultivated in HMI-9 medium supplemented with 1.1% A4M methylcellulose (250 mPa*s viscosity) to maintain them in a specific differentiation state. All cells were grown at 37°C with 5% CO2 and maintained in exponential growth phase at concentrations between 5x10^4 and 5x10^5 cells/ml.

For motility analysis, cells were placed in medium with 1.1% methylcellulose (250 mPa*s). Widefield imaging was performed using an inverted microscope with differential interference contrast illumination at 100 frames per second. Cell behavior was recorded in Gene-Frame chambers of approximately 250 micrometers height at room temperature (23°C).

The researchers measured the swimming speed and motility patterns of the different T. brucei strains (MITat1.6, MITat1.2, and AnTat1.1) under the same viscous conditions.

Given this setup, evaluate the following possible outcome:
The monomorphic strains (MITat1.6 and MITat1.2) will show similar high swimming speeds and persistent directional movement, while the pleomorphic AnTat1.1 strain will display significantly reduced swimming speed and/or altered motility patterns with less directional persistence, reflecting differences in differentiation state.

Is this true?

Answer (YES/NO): NO